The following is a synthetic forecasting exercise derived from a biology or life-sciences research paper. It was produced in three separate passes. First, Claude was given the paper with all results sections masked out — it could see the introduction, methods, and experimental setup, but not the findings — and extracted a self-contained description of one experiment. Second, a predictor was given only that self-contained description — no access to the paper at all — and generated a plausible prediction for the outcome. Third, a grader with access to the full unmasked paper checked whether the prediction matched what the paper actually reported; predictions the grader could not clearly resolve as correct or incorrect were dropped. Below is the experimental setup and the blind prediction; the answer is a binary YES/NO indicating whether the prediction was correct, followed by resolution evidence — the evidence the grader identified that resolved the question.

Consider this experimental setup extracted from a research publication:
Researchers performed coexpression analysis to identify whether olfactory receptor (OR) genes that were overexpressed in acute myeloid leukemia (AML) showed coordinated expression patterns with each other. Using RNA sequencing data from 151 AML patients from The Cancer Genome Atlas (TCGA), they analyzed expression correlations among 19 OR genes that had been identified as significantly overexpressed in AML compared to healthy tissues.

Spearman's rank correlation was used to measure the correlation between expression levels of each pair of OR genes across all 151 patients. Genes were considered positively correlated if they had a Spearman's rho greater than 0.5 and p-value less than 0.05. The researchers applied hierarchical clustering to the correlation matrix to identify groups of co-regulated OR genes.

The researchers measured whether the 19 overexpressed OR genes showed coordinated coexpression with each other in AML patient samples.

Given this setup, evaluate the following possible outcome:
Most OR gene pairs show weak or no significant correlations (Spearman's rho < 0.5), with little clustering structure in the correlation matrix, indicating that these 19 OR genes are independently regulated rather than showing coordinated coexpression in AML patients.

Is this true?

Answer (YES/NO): NO